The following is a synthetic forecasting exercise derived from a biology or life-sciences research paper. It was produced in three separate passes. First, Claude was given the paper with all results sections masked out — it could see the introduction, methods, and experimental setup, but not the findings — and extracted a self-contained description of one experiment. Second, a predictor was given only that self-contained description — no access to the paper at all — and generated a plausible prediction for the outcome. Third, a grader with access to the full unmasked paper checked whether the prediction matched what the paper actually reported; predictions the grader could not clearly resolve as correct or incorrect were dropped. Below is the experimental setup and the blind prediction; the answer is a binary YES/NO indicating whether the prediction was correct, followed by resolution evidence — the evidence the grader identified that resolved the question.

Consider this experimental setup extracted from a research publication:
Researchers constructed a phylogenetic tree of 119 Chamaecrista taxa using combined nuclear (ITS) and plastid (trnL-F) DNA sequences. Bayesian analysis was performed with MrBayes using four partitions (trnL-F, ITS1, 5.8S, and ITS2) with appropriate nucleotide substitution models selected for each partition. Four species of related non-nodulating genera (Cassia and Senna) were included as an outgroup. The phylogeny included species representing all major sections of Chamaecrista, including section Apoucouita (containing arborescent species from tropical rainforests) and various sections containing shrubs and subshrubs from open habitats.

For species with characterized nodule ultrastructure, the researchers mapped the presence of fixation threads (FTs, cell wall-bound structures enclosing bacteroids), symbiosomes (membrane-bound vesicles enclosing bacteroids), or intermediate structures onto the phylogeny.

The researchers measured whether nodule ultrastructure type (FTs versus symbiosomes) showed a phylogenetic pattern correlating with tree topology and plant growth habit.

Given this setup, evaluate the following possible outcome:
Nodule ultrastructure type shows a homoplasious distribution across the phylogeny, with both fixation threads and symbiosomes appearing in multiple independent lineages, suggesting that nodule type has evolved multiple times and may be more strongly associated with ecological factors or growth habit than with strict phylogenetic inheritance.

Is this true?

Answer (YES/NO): NO